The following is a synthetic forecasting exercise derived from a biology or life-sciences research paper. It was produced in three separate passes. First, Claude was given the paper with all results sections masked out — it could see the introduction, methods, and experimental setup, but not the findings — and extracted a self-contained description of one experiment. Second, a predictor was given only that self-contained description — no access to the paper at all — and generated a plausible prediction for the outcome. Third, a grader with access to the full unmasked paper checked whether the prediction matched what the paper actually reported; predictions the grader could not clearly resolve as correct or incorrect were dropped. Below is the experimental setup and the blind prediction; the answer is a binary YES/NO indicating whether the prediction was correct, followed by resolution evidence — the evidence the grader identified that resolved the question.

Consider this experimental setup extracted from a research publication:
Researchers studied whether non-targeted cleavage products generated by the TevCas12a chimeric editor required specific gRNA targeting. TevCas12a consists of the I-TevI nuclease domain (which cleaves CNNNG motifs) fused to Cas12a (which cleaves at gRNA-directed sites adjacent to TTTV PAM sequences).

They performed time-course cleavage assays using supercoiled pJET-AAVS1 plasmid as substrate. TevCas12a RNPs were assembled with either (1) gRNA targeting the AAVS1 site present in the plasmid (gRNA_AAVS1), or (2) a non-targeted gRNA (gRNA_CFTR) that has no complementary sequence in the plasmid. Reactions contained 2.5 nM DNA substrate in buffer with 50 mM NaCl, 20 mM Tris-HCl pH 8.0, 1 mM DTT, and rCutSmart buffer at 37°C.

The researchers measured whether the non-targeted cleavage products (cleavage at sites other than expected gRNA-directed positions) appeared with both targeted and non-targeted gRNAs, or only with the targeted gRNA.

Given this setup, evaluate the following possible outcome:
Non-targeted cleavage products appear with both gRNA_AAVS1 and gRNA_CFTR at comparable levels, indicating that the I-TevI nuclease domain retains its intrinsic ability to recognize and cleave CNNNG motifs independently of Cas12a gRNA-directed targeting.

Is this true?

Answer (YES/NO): YES